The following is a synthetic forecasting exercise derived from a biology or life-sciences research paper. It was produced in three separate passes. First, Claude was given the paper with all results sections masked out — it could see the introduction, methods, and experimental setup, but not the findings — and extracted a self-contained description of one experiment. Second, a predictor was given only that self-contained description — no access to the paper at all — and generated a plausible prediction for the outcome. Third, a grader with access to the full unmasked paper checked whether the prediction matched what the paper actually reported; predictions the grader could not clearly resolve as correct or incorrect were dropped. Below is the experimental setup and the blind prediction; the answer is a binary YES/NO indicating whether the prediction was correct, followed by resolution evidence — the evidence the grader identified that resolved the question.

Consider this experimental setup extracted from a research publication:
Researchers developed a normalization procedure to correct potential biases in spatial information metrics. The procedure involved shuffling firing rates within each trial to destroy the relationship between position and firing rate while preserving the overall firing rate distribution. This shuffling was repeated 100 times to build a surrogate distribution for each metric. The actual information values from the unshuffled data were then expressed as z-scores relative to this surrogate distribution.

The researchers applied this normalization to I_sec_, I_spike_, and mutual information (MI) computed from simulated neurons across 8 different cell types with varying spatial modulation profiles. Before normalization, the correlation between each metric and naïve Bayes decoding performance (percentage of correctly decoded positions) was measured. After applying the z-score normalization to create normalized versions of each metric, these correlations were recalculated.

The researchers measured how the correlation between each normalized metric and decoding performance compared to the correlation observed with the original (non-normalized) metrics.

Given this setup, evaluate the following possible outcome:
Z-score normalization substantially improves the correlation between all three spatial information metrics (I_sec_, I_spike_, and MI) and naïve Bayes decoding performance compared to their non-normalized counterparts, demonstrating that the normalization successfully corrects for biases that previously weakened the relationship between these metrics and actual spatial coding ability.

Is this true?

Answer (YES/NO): NO